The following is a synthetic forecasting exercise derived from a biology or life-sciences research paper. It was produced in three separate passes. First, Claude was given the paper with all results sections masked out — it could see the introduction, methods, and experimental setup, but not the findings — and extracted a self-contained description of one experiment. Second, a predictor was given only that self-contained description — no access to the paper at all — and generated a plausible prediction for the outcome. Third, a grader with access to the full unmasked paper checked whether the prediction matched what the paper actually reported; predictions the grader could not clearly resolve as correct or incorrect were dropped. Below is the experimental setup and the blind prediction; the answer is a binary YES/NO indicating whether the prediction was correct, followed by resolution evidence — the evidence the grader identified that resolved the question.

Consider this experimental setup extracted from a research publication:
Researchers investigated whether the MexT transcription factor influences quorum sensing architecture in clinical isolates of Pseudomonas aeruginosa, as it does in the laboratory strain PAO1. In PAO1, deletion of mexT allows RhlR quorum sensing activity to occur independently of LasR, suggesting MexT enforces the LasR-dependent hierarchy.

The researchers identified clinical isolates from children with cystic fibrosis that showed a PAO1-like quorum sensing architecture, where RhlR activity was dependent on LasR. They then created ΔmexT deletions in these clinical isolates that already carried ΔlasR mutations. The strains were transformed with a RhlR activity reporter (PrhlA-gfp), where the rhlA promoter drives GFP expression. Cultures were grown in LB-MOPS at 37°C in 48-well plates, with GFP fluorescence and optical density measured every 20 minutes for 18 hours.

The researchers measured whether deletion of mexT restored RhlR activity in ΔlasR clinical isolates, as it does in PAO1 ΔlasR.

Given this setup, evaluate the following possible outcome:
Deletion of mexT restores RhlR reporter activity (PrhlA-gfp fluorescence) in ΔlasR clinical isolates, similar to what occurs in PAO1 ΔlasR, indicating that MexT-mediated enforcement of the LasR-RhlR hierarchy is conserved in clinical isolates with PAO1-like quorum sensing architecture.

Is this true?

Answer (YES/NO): NO